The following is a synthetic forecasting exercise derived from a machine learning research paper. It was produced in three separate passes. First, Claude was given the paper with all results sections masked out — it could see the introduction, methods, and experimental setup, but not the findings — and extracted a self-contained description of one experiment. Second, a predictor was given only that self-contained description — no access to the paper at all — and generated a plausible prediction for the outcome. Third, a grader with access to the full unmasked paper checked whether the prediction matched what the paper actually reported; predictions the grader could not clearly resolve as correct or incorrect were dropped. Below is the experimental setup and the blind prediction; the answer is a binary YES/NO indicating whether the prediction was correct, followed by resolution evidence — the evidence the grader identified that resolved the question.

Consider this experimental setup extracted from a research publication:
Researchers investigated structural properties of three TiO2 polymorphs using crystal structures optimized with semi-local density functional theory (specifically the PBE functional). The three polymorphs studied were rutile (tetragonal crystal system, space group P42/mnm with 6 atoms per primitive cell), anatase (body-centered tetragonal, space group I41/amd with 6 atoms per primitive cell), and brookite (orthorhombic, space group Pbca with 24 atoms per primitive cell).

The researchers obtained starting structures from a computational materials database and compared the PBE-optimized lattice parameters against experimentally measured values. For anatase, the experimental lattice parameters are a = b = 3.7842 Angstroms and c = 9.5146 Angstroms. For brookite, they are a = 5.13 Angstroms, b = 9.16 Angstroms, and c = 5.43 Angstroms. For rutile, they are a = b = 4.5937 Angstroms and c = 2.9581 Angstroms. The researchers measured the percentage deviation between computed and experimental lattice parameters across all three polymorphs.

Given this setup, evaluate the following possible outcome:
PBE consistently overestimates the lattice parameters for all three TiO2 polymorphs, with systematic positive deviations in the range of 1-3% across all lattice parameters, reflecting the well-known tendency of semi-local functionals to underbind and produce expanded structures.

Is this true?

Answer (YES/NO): NO